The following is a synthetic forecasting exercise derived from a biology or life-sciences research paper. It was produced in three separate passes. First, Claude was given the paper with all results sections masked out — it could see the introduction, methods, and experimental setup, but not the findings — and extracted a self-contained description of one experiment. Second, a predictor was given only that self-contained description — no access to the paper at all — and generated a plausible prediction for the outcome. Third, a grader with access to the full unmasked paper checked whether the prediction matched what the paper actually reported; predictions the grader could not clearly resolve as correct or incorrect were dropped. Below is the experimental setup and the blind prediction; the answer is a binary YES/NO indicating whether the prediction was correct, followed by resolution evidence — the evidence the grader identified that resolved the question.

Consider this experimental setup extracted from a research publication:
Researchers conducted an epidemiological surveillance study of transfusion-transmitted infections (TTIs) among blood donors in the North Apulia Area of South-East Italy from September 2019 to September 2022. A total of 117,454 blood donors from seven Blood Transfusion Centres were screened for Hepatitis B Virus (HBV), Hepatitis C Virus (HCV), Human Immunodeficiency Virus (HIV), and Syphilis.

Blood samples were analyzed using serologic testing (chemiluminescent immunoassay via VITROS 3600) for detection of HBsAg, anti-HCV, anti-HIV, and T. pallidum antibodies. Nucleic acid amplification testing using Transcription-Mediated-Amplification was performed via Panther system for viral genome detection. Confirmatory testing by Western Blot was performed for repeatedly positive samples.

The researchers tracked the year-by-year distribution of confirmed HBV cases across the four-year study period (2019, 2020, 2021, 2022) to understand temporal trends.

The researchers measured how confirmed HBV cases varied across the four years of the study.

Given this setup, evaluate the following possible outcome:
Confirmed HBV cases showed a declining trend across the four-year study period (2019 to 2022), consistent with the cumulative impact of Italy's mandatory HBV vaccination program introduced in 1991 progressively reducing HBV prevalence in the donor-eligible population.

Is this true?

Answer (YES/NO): NO